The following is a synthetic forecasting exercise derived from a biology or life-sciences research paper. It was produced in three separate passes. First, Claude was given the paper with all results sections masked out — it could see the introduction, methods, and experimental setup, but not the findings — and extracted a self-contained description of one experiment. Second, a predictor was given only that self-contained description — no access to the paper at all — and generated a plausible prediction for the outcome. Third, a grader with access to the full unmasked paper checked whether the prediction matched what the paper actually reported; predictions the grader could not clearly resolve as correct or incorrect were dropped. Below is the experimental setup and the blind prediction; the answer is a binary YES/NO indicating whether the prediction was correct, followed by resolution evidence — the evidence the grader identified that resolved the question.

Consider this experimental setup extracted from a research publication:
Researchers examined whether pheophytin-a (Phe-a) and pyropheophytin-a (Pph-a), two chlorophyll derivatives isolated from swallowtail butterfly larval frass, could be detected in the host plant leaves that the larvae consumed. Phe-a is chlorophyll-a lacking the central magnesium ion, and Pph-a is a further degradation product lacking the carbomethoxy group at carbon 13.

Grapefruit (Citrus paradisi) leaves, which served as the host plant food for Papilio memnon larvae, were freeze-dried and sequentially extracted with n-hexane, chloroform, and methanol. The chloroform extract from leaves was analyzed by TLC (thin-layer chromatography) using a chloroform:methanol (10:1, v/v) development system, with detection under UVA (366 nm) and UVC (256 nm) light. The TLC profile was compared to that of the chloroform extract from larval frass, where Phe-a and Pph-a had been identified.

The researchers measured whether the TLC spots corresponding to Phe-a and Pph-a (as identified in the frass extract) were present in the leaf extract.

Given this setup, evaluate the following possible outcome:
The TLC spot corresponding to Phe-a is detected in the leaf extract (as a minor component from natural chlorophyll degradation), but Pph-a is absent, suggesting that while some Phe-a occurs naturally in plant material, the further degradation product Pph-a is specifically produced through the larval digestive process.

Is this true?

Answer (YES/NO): NO